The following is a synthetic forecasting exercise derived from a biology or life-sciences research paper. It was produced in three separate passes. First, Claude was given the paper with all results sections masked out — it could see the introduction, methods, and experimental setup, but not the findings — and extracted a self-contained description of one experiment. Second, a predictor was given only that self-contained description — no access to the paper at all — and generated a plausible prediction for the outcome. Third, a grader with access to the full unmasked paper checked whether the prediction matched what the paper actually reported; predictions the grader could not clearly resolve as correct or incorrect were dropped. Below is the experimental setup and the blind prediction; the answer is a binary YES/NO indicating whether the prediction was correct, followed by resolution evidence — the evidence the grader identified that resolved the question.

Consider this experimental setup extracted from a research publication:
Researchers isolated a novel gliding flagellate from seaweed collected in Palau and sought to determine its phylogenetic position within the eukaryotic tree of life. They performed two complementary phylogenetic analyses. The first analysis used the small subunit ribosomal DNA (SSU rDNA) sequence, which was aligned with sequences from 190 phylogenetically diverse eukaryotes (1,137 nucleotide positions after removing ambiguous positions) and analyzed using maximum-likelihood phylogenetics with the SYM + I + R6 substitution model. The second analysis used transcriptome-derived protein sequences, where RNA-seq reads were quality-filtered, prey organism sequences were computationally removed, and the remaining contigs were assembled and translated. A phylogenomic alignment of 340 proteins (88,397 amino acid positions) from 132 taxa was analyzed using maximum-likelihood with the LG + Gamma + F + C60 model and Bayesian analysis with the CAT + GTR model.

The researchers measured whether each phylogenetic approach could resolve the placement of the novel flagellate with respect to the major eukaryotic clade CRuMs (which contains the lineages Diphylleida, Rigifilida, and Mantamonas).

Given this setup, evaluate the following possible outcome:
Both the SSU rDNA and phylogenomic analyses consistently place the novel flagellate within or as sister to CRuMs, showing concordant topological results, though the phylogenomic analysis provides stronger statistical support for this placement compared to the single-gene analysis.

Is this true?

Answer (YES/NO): NO